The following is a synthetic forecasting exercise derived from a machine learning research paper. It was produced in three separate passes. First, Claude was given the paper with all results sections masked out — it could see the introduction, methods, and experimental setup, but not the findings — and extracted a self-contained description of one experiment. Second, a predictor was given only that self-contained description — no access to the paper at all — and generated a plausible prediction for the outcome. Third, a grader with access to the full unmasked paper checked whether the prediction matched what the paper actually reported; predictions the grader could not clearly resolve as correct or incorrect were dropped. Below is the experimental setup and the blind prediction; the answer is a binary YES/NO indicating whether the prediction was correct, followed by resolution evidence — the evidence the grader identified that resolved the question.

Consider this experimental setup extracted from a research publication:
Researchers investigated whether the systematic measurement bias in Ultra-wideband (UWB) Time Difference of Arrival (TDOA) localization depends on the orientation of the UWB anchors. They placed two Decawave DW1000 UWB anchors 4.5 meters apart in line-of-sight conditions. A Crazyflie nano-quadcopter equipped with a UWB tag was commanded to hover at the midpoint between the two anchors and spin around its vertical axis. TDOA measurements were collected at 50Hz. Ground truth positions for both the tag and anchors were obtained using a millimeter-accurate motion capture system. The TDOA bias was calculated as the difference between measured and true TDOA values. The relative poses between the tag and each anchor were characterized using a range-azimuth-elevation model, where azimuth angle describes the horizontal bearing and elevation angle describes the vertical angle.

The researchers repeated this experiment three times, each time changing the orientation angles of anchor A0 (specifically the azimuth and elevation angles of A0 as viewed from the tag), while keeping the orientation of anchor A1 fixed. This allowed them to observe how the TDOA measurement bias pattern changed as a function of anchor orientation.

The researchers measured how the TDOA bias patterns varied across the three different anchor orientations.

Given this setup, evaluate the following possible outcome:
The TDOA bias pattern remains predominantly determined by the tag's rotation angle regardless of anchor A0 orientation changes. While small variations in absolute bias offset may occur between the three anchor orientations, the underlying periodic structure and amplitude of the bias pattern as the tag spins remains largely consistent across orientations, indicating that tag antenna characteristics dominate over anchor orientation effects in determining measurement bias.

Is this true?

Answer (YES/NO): NO